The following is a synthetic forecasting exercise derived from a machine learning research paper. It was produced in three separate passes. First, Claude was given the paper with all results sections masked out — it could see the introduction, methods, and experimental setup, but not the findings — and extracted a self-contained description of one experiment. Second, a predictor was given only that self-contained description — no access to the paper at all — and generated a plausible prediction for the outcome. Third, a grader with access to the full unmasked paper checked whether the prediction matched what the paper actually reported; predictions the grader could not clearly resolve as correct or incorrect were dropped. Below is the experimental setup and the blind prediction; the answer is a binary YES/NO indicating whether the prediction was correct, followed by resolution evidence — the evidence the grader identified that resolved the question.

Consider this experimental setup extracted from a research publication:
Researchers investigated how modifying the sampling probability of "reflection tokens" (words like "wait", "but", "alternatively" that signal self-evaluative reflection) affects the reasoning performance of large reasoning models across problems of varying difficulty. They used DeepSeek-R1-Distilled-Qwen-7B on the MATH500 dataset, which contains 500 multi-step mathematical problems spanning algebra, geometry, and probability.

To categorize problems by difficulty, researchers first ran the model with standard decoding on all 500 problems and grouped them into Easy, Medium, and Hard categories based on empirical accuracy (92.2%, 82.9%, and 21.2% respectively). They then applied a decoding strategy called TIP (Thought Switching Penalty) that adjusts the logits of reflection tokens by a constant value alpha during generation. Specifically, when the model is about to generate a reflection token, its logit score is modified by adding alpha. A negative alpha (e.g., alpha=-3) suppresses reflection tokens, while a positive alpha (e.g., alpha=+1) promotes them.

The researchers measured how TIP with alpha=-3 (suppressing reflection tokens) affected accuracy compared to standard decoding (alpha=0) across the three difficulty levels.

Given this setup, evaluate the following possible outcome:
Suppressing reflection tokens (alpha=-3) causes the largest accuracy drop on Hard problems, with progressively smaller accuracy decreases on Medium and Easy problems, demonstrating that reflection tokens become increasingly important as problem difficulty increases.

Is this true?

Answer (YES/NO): NO